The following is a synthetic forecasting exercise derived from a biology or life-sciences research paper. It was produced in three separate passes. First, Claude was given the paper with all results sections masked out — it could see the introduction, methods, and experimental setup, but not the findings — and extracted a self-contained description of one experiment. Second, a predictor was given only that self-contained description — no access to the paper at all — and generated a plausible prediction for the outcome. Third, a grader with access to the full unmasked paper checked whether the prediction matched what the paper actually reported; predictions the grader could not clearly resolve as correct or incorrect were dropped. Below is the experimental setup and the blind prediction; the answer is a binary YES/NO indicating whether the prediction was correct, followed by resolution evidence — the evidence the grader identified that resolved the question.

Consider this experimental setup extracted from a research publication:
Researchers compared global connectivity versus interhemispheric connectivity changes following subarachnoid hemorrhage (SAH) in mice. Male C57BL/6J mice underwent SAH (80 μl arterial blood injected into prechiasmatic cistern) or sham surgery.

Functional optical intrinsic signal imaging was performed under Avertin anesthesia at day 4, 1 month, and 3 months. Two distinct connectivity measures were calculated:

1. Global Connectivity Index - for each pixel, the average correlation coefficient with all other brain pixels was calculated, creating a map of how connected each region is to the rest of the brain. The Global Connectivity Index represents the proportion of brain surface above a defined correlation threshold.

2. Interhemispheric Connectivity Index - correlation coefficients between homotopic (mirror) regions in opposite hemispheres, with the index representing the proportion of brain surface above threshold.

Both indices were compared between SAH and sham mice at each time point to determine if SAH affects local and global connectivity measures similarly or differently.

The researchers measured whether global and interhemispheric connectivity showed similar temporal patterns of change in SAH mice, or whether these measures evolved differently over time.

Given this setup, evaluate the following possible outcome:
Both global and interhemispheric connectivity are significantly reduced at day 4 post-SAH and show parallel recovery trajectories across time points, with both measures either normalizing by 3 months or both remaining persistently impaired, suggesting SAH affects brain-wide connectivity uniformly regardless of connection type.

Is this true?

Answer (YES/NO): YES